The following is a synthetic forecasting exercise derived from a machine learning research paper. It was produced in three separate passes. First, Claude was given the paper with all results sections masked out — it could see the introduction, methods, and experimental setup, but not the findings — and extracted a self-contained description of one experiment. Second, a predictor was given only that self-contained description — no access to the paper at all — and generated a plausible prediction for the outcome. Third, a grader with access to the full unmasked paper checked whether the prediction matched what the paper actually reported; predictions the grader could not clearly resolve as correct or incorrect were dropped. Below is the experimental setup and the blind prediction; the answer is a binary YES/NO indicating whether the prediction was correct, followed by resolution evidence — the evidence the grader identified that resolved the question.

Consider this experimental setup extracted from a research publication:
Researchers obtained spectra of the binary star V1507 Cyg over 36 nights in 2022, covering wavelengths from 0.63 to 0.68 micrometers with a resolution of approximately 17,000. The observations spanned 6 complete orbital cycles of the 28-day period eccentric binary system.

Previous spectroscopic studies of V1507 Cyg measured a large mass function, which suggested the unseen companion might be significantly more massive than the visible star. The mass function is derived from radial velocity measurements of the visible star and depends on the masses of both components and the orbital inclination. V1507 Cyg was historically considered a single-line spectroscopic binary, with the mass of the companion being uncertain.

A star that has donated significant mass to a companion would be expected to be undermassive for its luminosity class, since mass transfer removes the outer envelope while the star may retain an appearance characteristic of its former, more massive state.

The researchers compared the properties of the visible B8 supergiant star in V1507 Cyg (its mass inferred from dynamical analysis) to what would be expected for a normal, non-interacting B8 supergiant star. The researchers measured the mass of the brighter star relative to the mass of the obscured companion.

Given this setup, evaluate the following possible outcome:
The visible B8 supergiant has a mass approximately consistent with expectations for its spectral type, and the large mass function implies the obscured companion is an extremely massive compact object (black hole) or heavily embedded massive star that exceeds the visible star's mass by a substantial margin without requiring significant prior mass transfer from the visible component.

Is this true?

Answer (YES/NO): NO